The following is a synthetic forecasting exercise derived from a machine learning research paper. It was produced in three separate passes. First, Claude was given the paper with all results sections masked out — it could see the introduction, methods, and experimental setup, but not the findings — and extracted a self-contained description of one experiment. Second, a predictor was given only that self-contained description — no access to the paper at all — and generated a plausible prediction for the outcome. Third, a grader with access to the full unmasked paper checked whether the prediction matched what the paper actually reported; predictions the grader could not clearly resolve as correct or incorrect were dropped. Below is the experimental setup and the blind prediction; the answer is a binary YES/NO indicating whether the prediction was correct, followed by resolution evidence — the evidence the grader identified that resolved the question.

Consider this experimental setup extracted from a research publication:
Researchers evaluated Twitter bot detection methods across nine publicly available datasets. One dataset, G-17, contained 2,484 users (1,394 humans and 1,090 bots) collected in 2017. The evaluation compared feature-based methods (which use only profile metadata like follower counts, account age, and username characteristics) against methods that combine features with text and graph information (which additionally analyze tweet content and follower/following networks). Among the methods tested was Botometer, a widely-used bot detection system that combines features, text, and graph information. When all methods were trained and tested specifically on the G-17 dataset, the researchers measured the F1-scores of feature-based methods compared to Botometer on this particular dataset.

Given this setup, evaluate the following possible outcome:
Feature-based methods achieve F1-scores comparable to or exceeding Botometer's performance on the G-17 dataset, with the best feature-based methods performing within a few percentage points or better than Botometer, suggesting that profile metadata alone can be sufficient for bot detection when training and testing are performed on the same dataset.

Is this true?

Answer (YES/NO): YES